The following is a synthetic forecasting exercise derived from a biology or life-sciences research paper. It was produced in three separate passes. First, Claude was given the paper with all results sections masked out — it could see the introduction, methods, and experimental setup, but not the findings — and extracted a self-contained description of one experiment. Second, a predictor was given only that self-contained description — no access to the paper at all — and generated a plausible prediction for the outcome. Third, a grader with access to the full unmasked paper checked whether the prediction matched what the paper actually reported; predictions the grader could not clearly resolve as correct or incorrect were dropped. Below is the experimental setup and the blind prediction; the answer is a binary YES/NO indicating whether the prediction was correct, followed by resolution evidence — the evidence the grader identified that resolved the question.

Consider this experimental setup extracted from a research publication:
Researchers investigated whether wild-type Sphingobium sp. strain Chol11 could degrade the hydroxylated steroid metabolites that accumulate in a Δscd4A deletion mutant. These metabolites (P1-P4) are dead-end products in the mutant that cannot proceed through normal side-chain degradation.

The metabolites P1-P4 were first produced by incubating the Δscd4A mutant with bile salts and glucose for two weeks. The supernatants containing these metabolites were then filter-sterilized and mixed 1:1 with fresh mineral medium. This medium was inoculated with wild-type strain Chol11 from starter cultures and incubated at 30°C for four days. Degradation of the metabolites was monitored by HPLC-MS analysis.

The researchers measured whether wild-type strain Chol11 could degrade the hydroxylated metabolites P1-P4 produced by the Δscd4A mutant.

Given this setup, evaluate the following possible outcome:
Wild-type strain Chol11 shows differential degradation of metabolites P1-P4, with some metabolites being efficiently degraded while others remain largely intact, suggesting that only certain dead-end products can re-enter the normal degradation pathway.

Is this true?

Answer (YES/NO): YES